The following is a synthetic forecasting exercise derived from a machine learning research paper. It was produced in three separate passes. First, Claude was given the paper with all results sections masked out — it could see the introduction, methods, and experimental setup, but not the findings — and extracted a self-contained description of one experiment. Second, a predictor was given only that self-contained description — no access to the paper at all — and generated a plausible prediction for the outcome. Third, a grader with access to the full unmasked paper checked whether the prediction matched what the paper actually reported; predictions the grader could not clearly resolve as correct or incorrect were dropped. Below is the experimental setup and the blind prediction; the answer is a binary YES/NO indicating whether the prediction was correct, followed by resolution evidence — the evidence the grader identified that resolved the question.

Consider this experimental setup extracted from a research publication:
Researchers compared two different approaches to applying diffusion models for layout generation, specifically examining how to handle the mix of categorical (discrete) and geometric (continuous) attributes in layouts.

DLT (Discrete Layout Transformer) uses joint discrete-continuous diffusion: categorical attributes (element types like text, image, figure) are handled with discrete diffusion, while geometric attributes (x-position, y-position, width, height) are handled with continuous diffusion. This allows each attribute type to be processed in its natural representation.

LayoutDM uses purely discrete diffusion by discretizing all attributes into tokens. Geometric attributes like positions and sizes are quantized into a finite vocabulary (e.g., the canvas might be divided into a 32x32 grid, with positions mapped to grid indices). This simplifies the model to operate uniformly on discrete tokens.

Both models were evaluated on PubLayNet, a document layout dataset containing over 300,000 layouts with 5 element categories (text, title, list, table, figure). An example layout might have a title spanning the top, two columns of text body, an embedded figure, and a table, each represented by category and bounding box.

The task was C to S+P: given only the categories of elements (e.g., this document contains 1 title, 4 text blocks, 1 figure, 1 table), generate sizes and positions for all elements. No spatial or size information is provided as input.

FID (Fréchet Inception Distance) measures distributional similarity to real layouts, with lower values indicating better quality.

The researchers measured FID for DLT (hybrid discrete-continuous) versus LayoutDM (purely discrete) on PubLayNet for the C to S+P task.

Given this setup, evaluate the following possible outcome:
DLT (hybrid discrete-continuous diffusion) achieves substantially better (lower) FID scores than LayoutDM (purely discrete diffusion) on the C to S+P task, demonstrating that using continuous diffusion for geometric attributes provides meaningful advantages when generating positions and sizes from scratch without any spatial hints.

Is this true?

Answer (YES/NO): NO